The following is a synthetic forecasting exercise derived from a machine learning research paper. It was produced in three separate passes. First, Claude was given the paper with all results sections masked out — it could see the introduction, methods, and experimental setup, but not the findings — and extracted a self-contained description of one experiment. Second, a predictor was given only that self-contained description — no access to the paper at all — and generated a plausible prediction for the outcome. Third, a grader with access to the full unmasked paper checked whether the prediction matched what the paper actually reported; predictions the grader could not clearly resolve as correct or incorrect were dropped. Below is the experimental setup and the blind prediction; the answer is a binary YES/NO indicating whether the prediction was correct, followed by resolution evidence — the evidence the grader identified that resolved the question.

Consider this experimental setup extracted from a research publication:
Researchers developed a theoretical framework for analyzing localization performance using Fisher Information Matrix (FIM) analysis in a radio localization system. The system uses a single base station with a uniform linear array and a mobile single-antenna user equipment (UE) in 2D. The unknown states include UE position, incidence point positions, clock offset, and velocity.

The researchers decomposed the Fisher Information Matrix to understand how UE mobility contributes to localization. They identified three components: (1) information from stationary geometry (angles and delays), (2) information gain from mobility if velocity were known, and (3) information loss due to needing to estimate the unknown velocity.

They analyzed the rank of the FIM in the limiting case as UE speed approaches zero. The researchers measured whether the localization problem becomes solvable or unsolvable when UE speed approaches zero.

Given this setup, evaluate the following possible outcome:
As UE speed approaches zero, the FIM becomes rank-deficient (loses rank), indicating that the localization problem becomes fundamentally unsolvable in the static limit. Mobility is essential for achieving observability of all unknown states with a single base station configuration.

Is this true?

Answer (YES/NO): YES